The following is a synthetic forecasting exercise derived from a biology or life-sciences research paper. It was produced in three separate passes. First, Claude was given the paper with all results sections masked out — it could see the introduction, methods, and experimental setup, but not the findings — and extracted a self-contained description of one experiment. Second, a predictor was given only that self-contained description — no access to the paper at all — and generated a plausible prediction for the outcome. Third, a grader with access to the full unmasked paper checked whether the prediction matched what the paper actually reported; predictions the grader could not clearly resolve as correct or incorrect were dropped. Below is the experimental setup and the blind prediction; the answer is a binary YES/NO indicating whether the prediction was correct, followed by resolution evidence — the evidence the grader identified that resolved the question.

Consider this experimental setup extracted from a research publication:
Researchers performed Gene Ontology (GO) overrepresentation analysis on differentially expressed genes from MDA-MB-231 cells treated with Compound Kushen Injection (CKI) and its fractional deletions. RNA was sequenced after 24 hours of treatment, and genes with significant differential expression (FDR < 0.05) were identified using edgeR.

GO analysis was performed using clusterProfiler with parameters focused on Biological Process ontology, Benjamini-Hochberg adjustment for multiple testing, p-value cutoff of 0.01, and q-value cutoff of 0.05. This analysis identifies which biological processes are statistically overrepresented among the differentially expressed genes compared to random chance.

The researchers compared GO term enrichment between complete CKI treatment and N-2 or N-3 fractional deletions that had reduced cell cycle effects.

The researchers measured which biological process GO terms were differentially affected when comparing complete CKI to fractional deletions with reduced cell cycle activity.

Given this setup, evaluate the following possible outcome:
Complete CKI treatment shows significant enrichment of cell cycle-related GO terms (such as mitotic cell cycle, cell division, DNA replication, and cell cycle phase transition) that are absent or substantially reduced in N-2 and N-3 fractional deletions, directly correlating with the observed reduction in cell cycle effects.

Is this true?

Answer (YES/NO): NO